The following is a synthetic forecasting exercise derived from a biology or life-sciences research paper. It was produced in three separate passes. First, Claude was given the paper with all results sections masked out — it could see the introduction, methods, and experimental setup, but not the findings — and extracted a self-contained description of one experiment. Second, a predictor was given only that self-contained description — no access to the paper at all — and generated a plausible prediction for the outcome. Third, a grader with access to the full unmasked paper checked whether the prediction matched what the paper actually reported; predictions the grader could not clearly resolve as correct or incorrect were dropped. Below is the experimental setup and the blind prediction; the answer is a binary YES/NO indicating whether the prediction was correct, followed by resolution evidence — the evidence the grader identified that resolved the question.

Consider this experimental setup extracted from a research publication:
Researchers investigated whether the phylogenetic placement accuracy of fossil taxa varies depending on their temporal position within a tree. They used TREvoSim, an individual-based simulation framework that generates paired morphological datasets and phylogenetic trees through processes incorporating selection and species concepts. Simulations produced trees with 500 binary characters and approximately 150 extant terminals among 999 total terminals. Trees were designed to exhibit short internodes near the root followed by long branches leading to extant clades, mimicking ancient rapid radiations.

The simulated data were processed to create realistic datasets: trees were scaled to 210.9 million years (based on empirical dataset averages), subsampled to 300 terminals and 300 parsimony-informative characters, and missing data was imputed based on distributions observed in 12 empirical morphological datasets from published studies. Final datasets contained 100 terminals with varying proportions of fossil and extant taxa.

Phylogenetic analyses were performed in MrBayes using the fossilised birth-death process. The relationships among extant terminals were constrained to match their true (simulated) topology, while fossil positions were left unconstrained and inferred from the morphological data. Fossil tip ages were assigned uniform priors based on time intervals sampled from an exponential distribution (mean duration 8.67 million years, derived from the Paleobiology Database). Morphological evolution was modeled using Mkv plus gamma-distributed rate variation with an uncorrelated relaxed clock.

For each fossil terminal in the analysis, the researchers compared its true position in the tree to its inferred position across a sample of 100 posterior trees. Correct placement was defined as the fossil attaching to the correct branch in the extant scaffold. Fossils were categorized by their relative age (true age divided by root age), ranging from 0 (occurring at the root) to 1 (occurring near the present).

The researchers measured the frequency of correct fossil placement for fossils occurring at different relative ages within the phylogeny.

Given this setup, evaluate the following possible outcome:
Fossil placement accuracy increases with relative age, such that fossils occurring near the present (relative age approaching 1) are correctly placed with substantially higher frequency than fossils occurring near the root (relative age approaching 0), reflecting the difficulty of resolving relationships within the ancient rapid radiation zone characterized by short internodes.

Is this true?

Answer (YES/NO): NO